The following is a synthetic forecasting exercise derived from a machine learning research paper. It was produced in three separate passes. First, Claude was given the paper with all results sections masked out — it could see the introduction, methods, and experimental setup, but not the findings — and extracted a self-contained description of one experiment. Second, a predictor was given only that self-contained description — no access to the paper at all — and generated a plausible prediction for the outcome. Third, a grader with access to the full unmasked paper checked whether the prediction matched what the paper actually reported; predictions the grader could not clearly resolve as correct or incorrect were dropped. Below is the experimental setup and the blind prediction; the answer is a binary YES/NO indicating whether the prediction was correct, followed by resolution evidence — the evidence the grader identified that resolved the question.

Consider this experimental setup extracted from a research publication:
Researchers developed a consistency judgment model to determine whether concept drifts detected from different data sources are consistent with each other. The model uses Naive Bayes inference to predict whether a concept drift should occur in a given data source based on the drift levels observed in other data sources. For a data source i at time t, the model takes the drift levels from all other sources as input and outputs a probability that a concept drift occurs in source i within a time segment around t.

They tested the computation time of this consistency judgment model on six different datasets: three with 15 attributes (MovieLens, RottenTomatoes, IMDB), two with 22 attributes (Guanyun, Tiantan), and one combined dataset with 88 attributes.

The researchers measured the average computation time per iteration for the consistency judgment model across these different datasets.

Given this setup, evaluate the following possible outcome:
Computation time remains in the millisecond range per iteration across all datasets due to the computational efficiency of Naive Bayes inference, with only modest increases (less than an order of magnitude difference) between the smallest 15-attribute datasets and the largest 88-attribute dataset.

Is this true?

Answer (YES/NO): YES